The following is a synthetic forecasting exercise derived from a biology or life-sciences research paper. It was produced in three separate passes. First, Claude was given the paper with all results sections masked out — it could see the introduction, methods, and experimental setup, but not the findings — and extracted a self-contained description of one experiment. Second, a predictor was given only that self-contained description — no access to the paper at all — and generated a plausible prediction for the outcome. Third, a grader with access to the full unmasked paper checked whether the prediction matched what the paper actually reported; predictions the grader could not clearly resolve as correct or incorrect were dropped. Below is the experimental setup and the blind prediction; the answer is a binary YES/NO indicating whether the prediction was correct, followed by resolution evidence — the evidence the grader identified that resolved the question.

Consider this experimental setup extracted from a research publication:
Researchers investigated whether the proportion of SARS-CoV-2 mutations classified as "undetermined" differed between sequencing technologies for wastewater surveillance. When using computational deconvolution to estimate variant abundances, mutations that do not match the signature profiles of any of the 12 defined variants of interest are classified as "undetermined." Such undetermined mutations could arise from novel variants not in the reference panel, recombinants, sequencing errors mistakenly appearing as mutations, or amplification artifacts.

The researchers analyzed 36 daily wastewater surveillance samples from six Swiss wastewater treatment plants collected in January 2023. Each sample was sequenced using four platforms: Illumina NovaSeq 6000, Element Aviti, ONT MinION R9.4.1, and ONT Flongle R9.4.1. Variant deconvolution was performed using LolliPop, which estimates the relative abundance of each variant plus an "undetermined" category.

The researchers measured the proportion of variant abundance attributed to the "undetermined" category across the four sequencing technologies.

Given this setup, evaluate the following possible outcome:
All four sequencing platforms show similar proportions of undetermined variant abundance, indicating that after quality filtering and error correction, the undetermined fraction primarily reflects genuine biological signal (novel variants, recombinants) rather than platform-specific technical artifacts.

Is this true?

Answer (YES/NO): NO